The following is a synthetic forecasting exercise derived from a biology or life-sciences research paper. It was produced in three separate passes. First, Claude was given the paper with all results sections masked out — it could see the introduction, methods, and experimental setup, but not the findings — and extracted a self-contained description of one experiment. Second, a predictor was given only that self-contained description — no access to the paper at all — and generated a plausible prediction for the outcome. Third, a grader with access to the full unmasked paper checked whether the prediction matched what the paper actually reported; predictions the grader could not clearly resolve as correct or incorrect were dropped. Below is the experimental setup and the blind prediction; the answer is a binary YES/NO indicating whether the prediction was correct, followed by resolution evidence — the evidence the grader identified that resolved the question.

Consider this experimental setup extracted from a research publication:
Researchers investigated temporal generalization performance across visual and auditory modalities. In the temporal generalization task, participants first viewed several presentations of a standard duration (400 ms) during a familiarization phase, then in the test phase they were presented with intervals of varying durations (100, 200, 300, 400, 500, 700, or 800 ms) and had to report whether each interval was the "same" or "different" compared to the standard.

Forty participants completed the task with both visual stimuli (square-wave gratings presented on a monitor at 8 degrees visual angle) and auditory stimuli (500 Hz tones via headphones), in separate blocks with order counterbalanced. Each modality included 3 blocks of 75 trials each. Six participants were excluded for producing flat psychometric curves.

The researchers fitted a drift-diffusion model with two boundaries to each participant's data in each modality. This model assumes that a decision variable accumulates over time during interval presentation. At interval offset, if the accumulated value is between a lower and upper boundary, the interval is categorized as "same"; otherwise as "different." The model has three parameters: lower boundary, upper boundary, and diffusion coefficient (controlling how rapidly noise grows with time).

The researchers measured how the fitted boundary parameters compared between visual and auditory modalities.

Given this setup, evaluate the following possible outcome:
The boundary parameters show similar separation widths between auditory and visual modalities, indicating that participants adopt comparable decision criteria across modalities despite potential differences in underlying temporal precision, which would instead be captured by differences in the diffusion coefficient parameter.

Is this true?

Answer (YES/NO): NO